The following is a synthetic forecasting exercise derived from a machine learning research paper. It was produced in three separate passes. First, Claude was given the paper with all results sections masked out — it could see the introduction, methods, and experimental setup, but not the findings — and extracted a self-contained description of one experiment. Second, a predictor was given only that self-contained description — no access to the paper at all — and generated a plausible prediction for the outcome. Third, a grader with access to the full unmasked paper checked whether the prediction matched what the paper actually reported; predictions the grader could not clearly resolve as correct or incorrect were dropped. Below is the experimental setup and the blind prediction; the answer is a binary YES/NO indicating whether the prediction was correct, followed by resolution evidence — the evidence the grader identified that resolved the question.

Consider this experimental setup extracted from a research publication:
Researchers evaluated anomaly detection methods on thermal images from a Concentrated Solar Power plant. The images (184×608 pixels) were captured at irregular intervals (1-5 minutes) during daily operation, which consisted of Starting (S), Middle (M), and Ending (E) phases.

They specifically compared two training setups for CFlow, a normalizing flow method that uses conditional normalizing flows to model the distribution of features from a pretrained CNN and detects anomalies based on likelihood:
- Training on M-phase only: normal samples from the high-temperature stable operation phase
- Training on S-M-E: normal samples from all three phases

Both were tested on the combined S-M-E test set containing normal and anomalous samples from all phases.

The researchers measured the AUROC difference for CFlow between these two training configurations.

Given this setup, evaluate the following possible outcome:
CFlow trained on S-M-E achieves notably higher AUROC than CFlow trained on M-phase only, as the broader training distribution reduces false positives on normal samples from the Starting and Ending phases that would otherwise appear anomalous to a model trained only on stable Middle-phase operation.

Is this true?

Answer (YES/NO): NO